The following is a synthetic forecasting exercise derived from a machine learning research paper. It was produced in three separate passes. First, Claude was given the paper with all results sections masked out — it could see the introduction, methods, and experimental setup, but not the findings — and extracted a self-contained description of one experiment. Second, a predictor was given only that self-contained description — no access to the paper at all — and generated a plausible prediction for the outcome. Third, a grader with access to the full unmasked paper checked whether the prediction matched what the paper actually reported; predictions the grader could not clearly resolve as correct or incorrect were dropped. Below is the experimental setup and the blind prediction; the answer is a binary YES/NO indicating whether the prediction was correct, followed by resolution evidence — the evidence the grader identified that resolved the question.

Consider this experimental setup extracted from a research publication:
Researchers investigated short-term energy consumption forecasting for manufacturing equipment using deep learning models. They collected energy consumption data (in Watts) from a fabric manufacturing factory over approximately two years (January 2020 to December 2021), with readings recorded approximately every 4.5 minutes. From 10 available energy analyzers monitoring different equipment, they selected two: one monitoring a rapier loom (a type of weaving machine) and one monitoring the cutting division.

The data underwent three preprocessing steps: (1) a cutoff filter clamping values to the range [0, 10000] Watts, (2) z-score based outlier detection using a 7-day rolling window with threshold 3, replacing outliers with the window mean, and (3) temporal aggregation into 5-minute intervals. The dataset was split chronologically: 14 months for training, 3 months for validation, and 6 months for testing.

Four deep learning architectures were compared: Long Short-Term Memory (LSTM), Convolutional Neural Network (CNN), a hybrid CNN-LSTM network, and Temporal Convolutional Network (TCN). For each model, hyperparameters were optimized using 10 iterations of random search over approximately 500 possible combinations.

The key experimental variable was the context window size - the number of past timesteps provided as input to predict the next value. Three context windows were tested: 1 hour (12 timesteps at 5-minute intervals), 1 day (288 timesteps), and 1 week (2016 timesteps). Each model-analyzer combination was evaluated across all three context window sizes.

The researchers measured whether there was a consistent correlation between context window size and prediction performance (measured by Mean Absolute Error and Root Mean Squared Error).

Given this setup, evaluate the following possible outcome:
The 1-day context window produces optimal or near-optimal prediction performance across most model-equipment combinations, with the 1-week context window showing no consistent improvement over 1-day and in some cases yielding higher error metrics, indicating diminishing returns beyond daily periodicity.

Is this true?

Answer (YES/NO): NO